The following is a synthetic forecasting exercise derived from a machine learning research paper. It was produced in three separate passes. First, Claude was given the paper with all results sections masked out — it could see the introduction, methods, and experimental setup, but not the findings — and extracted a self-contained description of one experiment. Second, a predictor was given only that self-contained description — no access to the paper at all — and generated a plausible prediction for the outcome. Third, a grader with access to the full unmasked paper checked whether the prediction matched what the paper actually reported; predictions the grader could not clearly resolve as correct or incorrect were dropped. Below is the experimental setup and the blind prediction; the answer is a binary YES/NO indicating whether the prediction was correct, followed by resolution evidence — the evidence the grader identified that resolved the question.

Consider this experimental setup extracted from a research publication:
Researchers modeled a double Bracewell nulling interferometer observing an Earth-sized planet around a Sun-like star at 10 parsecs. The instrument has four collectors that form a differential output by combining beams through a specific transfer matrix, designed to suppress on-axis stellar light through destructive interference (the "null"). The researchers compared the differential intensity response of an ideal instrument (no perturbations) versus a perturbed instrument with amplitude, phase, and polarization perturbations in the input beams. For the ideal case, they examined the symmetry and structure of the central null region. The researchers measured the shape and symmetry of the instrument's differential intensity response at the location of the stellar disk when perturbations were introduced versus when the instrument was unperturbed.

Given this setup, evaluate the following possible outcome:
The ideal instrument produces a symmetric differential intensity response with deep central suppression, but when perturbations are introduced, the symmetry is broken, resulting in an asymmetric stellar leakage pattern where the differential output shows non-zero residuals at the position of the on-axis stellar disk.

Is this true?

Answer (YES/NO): YES